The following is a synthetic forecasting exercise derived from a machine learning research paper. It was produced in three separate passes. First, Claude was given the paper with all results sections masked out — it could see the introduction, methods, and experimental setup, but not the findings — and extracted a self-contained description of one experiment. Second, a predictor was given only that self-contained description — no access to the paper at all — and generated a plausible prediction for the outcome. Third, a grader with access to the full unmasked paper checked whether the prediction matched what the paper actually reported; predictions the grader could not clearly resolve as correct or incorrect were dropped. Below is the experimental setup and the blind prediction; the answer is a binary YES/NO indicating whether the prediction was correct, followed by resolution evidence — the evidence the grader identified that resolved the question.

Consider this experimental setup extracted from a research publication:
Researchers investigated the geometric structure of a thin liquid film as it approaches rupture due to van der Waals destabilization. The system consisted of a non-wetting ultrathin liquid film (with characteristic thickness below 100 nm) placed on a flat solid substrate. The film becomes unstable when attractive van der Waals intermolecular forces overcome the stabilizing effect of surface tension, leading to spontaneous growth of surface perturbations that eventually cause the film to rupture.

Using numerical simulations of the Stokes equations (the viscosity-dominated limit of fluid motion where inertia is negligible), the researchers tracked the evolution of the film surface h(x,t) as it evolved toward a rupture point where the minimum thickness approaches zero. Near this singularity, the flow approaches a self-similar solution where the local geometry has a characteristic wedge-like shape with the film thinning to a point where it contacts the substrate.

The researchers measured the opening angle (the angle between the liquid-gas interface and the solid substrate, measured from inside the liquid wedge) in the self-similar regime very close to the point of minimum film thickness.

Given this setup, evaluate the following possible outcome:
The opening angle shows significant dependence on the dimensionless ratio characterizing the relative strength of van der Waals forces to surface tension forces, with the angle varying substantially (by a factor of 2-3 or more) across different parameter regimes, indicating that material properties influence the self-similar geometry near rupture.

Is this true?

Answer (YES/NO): NO